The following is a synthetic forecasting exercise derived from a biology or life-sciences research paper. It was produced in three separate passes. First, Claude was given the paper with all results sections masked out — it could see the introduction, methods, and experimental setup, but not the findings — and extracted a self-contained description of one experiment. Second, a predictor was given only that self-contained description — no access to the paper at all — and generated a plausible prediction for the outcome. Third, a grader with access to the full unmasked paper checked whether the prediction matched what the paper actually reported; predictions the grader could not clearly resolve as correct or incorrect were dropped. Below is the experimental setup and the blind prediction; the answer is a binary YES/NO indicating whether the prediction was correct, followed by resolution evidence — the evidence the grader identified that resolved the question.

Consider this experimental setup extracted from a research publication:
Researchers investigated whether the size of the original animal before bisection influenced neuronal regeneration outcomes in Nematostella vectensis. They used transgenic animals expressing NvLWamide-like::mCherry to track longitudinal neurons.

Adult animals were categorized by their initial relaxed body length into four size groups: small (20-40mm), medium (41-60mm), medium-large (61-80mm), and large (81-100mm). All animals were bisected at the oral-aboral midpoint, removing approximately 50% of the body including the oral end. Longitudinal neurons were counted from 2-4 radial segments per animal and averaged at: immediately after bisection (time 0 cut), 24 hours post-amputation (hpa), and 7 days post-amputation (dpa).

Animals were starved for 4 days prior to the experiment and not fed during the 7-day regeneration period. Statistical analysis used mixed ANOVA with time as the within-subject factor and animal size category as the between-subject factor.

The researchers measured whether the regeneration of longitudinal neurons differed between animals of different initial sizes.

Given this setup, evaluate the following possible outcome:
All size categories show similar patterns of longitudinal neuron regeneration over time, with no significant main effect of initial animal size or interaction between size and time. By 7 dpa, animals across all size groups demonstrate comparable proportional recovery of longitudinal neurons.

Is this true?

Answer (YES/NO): NO